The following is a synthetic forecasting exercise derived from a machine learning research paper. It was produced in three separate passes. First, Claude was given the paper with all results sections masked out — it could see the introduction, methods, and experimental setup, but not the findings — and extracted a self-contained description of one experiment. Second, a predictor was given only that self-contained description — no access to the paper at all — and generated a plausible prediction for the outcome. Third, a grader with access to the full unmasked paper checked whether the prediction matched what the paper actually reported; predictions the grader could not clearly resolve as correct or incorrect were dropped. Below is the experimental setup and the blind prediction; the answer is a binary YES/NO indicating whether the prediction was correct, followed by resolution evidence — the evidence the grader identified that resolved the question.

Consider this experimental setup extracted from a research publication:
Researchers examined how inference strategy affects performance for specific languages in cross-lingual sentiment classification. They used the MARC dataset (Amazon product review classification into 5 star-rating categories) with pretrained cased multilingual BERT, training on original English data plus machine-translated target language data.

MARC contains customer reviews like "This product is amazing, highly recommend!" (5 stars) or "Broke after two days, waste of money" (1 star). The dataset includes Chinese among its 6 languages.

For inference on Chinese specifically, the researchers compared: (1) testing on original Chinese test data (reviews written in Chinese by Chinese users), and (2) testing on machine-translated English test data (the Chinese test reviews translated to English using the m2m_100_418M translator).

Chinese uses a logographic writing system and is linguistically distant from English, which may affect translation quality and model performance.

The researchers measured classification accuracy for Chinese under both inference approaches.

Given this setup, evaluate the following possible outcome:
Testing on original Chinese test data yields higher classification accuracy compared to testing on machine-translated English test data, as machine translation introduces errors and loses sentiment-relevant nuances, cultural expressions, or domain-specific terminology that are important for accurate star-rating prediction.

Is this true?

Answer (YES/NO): YES